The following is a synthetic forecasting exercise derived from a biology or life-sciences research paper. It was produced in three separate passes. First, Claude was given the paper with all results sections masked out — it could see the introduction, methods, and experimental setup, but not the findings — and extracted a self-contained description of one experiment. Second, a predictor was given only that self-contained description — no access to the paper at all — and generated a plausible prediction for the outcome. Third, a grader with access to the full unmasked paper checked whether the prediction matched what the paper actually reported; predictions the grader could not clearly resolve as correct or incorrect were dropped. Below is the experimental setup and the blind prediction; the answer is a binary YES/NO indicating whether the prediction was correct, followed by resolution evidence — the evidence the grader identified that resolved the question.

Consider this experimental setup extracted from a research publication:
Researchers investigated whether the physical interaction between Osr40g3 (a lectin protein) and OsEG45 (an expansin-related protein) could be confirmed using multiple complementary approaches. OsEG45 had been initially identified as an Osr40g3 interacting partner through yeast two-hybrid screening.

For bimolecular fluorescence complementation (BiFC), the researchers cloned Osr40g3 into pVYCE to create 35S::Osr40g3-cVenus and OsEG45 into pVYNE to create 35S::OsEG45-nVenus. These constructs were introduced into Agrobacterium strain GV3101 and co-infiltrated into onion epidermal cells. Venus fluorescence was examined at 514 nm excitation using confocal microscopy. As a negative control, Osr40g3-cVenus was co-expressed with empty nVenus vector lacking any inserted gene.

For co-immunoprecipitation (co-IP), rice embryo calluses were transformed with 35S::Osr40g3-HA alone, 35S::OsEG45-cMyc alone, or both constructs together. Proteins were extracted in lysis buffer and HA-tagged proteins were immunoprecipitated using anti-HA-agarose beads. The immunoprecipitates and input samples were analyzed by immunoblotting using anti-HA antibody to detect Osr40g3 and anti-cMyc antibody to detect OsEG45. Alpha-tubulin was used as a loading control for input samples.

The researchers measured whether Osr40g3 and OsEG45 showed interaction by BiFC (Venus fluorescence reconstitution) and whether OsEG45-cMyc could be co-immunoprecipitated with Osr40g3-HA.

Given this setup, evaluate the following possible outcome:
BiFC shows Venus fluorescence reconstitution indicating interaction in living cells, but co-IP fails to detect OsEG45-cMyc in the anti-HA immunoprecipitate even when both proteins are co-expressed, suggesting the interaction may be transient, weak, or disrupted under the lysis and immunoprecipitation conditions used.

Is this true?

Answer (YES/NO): NO